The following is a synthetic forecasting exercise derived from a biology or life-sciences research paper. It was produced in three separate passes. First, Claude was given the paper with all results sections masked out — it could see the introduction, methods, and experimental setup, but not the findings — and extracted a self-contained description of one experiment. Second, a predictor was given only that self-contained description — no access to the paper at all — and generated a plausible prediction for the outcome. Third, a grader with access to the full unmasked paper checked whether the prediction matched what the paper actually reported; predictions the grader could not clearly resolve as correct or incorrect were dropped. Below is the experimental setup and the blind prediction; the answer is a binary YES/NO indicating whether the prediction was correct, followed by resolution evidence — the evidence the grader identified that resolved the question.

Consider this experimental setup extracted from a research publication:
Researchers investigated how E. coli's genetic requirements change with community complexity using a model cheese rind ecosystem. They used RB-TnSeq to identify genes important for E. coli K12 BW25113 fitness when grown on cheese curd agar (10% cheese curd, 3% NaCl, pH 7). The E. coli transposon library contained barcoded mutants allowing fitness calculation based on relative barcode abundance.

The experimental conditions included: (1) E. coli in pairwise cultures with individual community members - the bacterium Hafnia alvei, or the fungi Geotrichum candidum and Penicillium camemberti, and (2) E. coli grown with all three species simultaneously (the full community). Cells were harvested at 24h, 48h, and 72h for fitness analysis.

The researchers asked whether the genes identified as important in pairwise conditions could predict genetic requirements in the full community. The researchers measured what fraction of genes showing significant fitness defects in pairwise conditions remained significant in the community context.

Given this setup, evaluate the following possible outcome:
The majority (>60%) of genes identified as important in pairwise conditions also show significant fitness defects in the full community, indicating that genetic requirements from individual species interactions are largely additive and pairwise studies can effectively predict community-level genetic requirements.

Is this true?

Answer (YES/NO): NO